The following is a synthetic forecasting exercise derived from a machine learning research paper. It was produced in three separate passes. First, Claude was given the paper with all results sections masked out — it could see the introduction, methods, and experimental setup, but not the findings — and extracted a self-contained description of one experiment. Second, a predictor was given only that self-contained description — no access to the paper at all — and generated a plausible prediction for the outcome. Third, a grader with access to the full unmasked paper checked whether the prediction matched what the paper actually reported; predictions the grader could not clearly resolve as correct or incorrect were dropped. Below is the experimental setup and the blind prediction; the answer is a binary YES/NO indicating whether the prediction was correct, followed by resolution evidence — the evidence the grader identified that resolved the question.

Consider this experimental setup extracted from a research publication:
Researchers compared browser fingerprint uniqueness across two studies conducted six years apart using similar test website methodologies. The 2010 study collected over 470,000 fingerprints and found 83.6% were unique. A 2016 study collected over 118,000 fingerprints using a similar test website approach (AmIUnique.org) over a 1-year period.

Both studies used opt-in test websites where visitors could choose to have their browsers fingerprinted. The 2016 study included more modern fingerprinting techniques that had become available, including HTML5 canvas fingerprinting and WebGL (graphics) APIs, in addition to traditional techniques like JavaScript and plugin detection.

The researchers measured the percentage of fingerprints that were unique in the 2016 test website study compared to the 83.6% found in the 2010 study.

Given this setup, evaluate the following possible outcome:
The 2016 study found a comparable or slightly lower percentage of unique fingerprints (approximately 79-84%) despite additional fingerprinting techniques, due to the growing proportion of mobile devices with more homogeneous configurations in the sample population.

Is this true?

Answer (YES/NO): NO